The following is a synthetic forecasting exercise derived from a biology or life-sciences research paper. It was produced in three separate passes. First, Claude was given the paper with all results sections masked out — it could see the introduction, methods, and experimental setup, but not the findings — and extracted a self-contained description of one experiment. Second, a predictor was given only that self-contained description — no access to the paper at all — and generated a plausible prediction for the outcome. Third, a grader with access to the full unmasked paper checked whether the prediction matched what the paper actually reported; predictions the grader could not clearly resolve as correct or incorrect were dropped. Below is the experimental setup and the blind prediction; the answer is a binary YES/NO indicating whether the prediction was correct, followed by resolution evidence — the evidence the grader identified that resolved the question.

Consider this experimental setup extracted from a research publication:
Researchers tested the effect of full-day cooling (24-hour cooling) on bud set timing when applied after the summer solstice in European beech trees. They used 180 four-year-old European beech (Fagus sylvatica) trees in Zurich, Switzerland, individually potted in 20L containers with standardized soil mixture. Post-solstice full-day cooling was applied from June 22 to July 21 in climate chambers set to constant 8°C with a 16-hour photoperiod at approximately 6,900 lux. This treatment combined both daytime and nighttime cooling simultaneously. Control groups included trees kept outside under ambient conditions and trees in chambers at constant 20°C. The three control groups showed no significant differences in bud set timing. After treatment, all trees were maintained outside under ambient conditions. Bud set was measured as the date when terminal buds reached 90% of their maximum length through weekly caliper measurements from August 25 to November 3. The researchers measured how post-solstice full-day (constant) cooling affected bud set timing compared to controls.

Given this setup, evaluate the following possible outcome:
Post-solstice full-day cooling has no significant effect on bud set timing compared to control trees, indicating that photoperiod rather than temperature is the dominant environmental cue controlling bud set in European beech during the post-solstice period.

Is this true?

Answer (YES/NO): NO